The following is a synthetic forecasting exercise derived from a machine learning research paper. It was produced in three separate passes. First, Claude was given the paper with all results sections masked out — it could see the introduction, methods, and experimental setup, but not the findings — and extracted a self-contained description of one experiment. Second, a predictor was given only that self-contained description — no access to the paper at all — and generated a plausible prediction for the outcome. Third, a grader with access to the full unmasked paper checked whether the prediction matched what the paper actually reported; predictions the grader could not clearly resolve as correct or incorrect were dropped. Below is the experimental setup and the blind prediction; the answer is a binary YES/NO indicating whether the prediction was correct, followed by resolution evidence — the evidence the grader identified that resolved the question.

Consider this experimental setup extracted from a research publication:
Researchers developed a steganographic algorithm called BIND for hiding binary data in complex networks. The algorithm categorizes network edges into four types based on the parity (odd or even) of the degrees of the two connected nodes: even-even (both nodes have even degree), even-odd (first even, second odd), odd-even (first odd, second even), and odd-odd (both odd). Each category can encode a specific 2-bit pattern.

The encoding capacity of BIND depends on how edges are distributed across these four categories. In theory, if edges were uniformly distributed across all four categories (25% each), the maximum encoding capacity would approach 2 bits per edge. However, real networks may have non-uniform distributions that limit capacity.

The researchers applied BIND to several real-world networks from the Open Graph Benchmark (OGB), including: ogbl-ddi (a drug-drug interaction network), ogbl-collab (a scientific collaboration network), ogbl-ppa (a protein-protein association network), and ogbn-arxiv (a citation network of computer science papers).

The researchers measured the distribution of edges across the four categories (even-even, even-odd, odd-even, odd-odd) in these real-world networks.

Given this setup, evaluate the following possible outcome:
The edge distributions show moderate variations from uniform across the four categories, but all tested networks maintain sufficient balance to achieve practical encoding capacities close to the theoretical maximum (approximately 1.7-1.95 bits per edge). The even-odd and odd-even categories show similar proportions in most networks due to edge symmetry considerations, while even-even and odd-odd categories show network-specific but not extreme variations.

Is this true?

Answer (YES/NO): NO